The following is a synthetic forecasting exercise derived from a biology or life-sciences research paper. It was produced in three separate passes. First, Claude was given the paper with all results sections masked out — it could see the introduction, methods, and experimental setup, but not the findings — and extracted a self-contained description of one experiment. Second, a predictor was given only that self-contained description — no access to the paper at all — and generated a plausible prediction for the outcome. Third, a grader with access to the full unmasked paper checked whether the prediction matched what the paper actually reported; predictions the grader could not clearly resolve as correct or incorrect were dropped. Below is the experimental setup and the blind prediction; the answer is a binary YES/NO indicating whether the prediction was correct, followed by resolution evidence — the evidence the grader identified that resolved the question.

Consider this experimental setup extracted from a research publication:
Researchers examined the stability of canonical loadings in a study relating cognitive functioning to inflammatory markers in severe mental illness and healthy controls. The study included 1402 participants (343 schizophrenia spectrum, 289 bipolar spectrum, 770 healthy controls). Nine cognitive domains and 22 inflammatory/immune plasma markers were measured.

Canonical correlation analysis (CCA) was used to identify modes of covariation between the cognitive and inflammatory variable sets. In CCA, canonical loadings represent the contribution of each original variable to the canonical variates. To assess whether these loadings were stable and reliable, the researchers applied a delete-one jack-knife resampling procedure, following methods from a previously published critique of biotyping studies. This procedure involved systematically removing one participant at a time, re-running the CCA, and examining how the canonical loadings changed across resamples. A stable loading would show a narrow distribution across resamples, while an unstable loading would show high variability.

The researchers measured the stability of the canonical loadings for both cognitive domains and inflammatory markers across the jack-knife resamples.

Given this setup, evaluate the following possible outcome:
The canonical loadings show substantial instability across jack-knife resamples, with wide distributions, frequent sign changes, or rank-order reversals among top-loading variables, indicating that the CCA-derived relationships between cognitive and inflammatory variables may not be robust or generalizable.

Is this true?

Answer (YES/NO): NO